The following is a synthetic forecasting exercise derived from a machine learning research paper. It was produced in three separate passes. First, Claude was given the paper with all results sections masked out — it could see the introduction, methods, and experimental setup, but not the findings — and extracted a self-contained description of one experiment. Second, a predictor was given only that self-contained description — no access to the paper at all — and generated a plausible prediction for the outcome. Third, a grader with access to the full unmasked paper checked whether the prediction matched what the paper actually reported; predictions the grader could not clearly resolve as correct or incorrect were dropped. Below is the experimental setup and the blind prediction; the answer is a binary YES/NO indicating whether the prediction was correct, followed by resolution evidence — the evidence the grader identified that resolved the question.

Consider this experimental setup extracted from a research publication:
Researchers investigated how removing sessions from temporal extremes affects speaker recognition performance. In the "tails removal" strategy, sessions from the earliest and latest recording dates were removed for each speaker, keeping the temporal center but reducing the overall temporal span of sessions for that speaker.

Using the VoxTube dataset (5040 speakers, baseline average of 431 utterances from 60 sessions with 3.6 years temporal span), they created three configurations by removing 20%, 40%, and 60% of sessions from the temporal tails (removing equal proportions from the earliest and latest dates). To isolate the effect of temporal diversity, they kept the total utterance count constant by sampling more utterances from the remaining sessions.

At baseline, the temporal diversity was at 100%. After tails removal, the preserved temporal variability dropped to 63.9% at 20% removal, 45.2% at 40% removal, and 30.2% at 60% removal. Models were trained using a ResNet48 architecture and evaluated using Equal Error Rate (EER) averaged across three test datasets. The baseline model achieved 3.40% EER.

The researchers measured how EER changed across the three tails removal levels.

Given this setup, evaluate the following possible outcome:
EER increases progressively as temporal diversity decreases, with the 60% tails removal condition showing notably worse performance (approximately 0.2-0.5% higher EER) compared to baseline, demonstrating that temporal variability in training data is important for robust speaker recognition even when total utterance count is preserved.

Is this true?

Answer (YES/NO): NO